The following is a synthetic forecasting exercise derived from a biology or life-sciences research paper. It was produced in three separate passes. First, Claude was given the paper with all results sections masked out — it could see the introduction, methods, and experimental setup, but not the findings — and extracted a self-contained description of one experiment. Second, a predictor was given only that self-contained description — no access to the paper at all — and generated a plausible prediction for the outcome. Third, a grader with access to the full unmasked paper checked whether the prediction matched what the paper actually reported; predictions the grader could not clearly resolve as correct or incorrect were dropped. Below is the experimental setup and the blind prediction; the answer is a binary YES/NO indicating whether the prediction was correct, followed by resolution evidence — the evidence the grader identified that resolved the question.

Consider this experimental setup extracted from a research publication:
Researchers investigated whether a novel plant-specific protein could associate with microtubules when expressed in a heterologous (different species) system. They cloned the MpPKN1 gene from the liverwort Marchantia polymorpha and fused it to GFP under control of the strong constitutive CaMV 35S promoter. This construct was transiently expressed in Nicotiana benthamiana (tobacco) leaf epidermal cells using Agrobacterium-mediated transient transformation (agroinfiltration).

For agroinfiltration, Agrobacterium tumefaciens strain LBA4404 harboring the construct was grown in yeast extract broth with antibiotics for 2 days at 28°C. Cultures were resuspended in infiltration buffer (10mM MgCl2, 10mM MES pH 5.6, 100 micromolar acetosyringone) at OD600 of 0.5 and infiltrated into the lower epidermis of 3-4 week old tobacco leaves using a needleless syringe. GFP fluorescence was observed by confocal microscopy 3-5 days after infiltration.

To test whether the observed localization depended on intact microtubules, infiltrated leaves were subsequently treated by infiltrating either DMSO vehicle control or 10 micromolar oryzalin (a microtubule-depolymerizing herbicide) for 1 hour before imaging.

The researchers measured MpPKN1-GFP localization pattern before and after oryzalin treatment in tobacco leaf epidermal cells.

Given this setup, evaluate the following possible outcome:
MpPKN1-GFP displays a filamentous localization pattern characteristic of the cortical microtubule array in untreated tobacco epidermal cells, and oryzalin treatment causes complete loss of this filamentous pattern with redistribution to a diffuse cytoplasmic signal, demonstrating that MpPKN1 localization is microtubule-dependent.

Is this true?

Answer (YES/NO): YES